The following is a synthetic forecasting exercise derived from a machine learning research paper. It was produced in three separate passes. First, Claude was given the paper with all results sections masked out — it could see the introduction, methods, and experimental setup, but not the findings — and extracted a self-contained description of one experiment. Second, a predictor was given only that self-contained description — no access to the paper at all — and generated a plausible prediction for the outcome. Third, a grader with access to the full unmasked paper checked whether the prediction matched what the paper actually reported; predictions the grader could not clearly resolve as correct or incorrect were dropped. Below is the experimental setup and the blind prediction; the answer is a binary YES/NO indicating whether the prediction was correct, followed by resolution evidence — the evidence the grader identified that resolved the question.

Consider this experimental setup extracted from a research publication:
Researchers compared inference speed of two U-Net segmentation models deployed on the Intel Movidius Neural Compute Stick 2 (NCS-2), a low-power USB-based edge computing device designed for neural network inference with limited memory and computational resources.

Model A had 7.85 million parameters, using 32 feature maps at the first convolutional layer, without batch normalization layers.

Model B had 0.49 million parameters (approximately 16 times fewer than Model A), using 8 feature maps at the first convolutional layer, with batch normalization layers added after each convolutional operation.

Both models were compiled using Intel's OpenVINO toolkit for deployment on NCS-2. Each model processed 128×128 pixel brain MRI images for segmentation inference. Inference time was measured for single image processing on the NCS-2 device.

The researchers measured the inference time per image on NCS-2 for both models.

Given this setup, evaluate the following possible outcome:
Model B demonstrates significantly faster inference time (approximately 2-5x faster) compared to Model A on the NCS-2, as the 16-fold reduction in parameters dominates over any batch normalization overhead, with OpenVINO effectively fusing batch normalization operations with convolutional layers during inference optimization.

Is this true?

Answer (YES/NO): YES